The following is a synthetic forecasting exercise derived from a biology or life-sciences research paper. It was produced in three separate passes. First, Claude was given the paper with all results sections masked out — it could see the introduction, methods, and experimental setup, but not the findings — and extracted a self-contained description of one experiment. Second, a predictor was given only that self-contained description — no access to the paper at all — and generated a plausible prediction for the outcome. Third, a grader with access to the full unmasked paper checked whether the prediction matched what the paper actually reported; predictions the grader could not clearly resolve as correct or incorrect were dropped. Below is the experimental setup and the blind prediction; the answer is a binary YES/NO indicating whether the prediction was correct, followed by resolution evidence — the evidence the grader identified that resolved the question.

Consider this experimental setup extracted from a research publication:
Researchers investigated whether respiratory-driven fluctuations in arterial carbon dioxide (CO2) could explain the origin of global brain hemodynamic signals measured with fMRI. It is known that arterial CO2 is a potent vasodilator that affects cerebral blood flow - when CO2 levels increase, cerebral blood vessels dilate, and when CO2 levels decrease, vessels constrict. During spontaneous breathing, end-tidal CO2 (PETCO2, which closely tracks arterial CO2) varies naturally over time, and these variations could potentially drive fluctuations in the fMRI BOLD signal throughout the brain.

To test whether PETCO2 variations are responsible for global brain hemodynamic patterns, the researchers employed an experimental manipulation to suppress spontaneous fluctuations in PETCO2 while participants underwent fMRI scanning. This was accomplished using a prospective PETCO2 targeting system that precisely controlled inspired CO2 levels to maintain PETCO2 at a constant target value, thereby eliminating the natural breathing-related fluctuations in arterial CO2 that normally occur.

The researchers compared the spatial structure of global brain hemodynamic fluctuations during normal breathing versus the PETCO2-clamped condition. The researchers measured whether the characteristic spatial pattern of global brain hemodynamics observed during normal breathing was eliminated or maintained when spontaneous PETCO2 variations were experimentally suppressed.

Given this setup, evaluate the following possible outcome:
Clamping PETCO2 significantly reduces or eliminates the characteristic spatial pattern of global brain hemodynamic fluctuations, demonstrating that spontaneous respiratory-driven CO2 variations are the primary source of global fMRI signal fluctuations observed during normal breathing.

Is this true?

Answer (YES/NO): NO